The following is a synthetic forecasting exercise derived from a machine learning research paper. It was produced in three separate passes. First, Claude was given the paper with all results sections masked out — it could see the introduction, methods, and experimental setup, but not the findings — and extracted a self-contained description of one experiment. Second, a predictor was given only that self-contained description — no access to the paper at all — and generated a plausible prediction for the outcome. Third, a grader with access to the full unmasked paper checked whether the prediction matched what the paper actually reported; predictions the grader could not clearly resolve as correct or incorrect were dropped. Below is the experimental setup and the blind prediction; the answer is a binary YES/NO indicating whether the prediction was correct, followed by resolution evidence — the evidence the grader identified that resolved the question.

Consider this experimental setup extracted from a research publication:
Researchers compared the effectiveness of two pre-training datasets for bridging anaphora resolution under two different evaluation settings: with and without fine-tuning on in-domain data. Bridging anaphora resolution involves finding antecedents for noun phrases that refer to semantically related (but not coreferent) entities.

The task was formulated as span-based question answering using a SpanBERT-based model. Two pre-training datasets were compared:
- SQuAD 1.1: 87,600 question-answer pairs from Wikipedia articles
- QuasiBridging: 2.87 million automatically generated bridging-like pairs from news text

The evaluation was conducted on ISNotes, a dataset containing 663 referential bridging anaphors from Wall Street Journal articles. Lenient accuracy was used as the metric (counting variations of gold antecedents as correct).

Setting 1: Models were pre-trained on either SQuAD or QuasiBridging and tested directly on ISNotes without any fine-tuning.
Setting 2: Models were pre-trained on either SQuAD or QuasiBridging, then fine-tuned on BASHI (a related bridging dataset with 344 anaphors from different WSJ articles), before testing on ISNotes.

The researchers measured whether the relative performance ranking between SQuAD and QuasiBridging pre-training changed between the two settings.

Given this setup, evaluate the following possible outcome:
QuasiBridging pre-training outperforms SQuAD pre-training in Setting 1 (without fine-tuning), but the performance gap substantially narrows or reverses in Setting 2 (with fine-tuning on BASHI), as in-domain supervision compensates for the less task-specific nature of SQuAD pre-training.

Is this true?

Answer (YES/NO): NO